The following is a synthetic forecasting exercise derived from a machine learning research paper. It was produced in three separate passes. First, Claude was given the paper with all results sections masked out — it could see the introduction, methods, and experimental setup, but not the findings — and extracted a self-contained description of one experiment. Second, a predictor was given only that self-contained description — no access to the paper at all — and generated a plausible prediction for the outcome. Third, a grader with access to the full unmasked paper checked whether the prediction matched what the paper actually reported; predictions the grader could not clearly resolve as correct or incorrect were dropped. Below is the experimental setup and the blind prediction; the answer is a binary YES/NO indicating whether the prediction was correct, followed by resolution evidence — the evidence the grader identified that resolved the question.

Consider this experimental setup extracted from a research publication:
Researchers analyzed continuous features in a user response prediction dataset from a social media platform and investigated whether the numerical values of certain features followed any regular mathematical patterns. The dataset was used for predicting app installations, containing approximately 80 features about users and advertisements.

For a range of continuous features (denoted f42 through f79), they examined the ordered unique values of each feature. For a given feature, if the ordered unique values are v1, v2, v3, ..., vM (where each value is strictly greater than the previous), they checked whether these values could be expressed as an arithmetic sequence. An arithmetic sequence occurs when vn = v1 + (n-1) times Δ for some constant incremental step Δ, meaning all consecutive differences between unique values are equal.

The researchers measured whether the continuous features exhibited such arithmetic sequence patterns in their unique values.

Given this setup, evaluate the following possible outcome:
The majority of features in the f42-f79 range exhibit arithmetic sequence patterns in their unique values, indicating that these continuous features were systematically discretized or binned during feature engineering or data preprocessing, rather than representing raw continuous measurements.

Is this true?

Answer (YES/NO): NO